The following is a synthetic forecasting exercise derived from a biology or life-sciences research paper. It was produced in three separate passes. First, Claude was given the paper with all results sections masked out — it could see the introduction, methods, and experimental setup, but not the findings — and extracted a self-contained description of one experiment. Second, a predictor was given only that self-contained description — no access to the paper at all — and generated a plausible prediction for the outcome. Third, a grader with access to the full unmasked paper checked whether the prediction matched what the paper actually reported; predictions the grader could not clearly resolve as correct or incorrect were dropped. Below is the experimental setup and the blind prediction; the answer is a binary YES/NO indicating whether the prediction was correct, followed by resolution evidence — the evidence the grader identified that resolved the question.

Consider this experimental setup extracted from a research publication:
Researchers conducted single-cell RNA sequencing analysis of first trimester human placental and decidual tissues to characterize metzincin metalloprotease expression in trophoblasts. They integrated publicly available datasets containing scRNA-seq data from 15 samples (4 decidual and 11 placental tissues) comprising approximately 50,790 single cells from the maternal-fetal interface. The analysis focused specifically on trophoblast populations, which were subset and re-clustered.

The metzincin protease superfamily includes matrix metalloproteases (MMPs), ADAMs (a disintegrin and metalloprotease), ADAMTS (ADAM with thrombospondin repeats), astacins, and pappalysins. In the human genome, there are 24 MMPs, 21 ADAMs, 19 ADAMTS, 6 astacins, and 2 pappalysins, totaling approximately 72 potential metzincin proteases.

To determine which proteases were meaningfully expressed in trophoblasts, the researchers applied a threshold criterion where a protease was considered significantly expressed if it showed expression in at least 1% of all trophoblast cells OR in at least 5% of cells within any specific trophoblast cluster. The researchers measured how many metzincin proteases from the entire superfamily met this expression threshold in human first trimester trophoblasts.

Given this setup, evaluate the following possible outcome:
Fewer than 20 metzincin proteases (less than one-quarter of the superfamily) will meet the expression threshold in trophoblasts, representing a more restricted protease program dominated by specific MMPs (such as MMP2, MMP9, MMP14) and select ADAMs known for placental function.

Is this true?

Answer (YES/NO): NO